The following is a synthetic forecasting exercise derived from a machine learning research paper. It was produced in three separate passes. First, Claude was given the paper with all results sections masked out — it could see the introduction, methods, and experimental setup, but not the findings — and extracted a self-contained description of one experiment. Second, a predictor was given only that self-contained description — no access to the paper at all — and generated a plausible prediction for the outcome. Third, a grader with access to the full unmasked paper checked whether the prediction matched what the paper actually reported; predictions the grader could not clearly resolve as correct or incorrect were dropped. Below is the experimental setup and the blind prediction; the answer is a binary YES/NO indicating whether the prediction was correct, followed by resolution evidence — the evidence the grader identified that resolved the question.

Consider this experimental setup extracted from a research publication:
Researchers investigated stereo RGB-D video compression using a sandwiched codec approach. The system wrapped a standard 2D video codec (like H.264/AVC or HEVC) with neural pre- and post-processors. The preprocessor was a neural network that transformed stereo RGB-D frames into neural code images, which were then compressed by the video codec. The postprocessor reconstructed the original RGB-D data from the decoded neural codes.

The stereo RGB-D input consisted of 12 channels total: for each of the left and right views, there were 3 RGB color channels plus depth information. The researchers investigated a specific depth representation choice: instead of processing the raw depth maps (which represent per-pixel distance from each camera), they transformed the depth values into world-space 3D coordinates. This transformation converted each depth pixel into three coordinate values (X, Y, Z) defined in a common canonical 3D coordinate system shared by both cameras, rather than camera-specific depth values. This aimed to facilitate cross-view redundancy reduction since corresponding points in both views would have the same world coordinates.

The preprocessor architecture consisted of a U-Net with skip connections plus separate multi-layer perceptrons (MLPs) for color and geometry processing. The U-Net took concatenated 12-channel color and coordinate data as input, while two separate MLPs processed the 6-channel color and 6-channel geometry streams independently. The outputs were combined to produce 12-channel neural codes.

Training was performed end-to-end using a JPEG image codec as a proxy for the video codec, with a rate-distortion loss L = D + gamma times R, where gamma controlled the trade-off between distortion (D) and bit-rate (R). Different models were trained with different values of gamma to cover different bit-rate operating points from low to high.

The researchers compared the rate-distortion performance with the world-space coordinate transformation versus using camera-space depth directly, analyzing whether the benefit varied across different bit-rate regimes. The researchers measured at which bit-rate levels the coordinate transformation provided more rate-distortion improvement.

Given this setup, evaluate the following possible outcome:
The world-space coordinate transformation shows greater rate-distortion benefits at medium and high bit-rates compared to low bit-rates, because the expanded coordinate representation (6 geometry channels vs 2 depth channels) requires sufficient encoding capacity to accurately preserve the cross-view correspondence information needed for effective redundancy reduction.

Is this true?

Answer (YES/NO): YES